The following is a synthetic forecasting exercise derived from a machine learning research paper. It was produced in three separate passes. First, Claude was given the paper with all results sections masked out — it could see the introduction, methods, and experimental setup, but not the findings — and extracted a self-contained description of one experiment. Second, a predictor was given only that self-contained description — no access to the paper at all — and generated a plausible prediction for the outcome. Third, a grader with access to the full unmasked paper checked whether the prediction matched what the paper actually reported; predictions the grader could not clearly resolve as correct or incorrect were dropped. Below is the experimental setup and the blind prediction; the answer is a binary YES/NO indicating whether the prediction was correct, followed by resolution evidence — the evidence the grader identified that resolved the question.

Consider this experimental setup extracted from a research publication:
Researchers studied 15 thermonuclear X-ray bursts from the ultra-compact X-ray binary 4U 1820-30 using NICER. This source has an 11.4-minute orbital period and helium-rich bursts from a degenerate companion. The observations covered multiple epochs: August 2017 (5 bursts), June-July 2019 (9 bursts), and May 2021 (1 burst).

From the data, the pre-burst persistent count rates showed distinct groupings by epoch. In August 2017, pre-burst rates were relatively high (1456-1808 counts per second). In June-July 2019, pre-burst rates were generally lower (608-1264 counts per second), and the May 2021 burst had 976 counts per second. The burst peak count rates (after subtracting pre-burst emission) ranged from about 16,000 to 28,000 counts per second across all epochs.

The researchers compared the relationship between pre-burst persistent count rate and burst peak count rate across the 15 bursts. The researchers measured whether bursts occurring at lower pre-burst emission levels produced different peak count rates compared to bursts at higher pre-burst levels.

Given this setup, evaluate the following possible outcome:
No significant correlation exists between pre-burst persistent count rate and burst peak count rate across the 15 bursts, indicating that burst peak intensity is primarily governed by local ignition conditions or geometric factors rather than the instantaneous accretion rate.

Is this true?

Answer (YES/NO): NO